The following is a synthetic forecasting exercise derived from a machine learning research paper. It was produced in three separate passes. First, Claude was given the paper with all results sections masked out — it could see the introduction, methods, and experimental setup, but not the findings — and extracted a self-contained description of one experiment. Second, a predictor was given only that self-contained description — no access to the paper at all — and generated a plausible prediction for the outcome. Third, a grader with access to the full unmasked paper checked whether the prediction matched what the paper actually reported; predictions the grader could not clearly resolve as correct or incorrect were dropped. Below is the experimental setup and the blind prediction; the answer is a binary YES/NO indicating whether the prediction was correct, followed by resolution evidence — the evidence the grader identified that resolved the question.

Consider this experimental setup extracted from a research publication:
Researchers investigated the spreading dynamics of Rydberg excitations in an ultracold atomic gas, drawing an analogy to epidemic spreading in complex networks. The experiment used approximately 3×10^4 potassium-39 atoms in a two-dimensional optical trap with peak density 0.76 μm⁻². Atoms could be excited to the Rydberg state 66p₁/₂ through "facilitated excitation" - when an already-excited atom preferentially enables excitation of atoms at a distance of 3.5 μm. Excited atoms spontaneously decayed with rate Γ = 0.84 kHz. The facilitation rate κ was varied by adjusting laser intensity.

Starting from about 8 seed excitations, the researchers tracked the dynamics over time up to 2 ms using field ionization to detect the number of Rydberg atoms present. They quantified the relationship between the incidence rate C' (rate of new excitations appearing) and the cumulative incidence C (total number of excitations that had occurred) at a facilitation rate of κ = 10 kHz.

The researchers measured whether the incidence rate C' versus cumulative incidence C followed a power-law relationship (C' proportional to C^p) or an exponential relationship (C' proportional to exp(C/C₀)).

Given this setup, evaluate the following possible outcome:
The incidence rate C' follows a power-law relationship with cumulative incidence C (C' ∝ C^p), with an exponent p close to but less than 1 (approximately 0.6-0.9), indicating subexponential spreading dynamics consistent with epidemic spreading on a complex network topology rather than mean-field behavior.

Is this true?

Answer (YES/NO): NO